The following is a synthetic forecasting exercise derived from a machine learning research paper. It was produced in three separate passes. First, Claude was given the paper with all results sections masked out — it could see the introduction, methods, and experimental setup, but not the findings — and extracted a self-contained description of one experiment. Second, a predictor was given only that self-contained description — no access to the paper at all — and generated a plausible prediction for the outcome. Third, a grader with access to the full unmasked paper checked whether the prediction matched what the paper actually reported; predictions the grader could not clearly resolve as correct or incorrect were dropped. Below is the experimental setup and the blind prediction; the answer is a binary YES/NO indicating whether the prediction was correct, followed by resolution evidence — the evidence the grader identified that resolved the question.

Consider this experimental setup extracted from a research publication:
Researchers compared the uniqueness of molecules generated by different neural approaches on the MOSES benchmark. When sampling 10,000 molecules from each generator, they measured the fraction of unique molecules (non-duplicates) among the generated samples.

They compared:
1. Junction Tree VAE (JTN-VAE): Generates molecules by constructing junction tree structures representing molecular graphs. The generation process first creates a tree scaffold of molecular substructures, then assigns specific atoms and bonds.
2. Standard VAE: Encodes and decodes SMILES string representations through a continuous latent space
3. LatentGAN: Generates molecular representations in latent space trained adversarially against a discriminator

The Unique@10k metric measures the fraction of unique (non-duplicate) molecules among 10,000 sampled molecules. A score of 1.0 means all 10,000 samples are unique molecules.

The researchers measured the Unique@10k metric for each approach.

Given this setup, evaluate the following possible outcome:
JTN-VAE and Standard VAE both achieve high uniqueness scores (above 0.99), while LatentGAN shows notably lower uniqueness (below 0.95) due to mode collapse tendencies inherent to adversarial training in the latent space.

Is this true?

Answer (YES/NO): NO